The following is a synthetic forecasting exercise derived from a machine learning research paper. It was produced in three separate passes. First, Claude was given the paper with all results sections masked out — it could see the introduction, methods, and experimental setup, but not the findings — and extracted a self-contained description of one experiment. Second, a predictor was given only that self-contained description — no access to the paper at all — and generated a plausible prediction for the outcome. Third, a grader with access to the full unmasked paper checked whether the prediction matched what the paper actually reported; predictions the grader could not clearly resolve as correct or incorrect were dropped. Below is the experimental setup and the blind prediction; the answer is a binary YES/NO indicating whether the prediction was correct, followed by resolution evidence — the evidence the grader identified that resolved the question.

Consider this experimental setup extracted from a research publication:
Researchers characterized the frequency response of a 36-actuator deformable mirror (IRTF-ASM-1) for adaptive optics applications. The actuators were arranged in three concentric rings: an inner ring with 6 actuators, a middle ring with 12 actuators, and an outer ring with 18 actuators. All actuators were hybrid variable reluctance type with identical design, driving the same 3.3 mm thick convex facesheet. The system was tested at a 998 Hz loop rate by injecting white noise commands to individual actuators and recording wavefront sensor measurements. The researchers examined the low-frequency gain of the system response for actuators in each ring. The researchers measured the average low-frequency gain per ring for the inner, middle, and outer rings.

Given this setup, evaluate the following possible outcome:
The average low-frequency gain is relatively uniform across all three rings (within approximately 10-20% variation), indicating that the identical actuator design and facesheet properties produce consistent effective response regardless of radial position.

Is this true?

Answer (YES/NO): NO